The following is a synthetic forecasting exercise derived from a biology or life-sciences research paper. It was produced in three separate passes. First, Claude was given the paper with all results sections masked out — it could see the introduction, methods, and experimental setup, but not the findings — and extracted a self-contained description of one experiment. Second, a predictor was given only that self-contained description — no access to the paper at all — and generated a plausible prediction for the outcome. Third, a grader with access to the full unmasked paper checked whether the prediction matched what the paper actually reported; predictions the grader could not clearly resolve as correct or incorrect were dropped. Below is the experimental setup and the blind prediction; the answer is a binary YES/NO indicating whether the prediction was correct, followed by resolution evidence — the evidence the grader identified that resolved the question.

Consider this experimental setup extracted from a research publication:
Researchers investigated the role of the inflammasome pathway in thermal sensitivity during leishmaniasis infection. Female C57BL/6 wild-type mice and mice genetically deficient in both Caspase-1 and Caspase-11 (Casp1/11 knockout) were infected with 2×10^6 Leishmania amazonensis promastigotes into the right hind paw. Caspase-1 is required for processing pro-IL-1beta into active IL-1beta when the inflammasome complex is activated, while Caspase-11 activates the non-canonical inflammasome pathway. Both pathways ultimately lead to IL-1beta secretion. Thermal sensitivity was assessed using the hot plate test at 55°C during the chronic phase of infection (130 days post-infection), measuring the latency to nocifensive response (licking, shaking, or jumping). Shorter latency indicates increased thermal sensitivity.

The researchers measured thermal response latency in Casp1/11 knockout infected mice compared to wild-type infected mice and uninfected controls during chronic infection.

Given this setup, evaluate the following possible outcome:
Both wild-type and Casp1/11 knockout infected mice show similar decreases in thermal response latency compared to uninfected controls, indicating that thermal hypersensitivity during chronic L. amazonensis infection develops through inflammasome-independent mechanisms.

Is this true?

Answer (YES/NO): NO